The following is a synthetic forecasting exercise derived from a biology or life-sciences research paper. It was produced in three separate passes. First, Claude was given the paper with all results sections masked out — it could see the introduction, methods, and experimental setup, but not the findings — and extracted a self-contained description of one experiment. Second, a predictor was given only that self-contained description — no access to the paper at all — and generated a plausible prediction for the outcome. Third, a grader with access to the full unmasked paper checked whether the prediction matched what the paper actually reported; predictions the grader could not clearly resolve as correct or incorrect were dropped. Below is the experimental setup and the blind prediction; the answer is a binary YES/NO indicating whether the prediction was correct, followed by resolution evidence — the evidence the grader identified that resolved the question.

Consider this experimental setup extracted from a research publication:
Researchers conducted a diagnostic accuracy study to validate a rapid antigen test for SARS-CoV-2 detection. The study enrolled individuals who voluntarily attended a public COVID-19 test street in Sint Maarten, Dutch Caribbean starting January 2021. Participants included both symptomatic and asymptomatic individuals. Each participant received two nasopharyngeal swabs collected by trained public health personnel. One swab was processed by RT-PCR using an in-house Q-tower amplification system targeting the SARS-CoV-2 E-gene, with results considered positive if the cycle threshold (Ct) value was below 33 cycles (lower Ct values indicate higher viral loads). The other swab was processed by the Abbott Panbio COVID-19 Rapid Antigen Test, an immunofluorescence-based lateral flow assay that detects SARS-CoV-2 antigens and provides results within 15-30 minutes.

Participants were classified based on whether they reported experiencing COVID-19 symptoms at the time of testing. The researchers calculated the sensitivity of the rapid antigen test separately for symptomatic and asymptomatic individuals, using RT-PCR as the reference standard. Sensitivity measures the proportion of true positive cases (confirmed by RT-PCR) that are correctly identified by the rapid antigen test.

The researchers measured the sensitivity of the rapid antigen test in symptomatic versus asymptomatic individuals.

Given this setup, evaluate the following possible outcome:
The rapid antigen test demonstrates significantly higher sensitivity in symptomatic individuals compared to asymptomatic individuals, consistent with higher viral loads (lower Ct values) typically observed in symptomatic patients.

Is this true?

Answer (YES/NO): YES